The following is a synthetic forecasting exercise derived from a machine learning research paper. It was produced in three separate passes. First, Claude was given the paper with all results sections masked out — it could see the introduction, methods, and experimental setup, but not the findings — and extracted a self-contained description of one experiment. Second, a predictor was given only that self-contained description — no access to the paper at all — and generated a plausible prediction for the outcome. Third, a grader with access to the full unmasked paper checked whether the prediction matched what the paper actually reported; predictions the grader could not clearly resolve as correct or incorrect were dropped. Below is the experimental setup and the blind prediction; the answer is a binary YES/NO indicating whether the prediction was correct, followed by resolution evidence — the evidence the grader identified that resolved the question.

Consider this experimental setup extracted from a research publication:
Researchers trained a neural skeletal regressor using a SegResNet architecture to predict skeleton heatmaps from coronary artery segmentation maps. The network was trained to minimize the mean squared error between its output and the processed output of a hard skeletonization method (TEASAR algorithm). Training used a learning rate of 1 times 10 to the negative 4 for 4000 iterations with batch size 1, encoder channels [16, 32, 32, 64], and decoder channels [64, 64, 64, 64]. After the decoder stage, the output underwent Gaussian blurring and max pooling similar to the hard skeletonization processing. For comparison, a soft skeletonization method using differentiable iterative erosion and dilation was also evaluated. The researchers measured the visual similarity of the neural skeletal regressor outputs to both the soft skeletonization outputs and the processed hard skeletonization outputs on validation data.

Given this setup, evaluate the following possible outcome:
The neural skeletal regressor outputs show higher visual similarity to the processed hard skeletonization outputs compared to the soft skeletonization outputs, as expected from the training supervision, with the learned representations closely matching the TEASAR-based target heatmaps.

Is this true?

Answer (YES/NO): NO